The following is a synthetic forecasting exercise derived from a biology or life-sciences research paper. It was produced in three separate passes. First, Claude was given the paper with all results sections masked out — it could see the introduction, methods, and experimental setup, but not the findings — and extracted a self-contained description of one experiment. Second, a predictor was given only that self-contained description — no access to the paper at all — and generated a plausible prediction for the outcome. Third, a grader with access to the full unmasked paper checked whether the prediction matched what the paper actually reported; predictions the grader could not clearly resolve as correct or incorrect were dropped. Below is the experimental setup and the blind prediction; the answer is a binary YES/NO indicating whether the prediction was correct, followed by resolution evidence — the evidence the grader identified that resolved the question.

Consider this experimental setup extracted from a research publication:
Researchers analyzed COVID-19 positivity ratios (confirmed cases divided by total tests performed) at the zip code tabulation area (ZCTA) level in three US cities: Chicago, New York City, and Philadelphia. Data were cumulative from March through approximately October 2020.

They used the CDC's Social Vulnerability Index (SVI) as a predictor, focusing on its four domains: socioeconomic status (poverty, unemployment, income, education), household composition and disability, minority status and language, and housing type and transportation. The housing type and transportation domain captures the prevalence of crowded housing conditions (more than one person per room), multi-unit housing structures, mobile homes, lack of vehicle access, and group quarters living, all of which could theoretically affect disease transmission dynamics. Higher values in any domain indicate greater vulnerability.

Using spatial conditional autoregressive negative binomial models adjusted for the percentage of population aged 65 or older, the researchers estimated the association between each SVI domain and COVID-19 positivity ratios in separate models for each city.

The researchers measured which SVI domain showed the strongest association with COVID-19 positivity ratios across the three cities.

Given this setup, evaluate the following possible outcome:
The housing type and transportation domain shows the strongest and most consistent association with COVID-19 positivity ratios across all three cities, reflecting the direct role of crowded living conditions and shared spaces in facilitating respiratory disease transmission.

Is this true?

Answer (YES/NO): NO